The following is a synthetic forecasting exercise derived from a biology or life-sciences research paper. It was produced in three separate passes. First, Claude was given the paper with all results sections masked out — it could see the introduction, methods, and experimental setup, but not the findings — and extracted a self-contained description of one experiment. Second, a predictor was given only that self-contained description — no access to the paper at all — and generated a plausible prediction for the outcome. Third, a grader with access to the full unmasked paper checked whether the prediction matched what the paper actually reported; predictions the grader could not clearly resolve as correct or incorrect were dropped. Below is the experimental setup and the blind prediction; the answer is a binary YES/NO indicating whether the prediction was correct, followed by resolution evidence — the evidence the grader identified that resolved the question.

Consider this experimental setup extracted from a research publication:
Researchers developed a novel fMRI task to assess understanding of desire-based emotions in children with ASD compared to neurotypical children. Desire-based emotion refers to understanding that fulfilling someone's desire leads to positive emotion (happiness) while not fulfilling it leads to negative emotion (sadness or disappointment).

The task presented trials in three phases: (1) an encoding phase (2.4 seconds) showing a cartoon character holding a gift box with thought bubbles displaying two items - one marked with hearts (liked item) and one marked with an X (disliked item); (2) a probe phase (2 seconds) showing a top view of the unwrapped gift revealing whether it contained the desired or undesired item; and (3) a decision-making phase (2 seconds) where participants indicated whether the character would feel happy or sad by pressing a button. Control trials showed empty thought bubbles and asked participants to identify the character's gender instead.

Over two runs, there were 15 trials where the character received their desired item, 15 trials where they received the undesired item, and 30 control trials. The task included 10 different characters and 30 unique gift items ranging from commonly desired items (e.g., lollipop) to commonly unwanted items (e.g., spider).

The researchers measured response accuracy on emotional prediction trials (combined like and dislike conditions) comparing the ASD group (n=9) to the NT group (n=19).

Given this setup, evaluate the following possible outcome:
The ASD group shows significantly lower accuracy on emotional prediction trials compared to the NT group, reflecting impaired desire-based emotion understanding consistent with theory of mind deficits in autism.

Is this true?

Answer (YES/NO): YES